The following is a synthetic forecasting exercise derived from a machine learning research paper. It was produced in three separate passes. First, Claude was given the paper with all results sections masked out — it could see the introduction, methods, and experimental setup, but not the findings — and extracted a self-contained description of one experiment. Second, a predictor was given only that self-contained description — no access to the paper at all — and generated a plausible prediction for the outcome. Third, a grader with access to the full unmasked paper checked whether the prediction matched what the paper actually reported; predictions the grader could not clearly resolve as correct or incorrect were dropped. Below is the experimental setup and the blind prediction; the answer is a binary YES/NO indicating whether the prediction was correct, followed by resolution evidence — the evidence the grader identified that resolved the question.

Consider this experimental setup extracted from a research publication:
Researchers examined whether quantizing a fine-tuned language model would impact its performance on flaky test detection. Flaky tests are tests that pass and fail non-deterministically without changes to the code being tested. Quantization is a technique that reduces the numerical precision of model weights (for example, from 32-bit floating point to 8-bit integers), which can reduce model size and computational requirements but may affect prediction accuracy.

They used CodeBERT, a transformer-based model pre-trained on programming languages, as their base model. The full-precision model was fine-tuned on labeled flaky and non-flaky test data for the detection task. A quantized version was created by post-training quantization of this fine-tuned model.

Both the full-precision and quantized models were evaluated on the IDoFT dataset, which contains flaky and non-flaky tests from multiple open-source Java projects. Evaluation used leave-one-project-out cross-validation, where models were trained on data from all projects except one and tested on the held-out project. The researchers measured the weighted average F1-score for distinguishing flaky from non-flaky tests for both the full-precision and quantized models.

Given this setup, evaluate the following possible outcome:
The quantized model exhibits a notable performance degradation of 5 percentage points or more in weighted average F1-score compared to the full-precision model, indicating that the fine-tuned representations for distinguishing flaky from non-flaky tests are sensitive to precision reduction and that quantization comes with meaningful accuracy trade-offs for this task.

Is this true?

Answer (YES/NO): NO